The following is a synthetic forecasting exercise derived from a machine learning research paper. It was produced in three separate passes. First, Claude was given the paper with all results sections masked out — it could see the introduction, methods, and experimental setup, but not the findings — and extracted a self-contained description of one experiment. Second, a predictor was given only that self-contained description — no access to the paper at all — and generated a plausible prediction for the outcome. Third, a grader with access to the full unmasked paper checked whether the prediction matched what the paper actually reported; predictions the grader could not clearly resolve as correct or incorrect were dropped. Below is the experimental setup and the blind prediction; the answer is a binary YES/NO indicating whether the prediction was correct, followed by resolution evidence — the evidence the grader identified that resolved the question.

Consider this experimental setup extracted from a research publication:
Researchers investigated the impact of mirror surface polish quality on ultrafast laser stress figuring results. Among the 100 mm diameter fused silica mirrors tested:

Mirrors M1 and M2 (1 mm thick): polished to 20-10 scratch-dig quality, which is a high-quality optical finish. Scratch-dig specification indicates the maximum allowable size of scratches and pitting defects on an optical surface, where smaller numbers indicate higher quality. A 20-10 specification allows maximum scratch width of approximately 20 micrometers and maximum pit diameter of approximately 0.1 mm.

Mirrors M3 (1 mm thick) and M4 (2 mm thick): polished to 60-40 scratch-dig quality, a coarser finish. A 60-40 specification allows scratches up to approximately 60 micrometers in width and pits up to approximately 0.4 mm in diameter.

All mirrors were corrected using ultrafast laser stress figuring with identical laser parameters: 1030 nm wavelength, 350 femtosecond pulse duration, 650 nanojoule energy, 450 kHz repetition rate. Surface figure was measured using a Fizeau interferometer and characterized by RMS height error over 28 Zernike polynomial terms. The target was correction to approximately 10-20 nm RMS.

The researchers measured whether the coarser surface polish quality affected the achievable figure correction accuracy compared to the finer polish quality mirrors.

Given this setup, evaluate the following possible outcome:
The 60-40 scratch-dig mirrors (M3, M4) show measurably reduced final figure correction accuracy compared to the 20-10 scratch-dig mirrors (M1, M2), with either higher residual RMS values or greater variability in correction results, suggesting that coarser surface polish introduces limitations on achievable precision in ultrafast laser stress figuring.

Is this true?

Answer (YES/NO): NO